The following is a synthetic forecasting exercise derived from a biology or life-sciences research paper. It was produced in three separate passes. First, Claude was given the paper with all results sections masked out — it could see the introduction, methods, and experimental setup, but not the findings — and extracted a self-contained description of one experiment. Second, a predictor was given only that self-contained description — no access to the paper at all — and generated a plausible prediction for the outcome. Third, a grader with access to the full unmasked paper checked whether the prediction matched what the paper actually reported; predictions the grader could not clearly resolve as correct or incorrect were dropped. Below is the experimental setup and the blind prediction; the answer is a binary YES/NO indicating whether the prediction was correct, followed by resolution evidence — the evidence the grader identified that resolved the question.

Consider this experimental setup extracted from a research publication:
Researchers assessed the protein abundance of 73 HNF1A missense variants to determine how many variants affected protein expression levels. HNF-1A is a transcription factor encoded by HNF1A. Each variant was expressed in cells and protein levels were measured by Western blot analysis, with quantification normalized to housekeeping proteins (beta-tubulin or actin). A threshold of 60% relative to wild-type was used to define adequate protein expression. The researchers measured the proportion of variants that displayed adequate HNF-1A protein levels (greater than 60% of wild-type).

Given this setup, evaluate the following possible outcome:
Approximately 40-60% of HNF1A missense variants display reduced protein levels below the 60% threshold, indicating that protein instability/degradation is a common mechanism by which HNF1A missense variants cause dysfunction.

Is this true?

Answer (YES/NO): NO